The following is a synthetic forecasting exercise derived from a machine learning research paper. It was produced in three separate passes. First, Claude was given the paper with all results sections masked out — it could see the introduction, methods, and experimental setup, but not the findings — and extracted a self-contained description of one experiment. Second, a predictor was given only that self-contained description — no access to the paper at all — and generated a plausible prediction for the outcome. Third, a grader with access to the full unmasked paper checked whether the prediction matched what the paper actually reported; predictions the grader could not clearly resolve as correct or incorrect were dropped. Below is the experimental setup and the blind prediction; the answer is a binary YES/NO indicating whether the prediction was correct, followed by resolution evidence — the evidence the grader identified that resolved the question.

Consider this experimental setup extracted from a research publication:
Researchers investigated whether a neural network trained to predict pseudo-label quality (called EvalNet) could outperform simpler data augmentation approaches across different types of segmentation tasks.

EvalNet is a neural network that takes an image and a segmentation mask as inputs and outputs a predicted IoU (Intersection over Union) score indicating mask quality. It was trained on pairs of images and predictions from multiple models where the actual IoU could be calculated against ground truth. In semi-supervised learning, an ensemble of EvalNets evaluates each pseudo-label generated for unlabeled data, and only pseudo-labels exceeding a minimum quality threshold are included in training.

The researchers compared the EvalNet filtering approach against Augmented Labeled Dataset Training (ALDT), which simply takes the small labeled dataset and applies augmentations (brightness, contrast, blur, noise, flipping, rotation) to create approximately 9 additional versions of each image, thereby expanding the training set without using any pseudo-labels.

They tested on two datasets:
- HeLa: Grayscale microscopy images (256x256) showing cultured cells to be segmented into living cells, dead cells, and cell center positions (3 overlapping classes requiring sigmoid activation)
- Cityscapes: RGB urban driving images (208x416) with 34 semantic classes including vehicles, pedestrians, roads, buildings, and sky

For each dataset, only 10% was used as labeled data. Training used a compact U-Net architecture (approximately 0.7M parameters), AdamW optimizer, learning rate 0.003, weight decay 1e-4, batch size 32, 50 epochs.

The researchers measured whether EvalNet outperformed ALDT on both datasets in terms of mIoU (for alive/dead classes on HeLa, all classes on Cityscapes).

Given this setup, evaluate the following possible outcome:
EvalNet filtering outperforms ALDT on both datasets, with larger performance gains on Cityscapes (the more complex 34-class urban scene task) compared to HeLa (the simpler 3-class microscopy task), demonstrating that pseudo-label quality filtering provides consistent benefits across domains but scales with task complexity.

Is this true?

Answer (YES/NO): NO